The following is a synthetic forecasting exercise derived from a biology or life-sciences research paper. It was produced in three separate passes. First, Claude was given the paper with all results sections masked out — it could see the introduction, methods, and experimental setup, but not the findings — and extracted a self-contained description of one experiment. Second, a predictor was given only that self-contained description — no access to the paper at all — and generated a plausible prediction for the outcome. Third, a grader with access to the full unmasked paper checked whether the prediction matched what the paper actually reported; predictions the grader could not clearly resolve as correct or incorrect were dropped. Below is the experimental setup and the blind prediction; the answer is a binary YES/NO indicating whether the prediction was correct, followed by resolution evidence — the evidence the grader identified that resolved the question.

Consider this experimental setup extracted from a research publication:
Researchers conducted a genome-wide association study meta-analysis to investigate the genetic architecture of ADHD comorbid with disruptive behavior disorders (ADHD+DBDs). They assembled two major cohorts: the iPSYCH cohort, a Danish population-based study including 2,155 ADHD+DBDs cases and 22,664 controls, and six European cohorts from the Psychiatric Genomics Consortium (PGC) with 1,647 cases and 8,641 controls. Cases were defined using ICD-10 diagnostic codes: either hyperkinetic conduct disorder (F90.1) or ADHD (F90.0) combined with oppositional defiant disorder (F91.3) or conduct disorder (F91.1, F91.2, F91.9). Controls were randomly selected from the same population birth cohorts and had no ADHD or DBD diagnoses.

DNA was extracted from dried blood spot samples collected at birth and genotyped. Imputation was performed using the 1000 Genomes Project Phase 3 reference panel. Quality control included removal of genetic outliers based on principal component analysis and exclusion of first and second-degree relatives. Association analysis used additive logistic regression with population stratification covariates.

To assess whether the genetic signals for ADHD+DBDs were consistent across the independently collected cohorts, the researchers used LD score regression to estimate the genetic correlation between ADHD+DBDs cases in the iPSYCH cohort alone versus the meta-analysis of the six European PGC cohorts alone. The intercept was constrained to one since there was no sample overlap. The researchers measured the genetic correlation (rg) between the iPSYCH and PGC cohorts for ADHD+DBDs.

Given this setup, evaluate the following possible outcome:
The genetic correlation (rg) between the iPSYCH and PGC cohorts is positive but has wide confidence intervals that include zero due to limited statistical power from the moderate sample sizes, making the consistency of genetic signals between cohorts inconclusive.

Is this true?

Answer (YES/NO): NO